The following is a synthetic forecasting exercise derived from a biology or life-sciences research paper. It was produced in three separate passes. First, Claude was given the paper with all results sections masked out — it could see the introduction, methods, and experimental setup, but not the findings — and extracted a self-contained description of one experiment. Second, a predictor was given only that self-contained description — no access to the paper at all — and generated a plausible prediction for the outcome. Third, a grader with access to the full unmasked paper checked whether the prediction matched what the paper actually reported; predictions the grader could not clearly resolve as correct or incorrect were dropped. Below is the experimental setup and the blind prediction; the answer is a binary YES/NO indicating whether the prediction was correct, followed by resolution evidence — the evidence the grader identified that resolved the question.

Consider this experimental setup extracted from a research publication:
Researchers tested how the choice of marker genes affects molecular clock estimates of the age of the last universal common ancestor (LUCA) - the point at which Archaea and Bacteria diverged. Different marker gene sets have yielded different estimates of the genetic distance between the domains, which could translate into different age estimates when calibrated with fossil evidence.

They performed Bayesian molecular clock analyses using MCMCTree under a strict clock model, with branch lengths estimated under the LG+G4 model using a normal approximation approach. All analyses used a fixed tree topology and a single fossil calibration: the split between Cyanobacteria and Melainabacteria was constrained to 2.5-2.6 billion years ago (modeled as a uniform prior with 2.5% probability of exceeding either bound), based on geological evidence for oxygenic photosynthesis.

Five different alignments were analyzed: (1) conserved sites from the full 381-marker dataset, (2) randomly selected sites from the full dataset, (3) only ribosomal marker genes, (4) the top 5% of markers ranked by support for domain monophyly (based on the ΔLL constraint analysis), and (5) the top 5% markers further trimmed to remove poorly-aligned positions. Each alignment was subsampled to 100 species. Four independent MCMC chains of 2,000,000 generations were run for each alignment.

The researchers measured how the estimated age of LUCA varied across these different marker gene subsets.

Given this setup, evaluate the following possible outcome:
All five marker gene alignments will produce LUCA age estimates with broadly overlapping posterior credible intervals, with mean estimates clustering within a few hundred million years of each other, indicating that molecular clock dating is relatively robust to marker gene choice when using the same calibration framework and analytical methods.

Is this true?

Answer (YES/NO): NO